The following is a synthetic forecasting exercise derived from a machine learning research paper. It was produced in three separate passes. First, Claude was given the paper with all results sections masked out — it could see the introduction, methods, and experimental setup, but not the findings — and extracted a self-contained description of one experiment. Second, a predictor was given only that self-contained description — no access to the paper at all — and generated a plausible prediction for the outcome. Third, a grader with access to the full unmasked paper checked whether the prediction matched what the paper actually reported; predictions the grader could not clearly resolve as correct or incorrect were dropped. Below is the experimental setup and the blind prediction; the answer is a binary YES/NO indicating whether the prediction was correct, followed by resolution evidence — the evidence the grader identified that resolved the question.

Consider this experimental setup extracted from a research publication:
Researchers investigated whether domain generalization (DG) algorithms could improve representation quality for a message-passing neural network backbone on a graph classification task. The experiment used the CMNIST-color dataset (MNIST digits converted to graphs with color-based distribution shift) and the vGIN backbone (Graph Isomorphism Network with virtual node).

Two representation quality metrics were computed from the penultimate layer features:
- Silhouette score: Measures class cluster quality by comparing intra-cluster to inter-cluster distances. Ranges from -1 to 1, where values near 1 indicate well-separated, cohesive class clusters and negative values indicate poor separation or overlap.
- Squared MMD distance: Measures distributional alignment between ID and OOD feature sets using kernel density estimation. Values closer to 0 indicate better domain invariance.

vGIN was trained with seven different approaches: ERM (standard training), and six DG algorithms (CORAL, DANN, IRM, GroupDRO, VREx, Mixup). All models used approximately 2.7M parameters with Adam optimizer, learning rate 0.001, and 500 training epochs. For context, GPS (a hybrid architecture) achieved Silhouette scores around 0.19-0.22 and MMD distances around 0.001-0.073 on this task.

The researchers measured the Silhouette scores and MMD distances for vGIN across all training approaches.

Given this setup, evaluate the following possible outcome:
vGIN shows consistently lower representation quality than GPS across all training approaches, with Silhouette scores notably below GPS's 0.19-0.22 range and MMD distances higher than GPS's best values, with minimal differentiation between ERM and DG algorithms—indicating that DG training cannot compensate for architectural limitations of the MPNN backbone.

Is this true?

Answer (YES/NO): NO